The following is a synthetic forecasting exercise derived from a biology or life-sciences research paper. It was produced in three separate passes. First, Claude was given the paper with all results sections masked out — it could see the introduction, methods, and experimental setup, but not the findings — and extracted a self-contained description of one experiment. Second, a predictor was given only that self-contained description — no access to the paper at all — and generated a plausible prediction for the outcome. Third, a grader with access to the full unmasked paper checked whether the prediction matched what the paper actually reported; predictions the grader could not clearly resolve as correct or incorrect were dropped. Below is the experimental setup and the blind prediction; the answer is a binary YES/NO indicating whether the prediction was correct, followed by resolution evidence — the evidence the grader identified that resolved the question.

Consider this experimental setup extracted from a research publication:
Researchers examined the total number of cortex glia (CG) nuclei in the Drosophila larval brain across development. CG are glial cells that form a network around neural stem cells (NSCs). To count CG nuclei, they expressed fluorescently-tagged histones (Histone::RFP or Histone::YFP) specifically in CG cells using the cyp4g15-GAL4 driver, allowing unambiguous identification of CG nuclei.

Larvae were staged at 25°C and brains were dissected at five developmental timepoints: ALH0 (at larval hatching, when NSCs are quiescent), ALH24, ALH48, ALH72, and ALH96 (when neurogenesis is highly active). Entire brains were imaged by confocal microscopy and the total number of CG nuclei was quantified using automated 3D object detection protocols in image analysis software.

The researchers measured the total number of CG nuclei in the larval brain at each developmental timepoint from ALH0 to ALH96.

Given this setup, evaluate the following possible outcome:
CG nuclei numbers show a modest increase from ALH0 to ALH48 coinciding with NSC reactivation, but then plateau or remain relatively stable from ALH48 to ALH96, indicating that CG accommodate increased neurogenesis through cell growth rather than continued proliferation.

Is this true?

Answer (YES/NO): NO